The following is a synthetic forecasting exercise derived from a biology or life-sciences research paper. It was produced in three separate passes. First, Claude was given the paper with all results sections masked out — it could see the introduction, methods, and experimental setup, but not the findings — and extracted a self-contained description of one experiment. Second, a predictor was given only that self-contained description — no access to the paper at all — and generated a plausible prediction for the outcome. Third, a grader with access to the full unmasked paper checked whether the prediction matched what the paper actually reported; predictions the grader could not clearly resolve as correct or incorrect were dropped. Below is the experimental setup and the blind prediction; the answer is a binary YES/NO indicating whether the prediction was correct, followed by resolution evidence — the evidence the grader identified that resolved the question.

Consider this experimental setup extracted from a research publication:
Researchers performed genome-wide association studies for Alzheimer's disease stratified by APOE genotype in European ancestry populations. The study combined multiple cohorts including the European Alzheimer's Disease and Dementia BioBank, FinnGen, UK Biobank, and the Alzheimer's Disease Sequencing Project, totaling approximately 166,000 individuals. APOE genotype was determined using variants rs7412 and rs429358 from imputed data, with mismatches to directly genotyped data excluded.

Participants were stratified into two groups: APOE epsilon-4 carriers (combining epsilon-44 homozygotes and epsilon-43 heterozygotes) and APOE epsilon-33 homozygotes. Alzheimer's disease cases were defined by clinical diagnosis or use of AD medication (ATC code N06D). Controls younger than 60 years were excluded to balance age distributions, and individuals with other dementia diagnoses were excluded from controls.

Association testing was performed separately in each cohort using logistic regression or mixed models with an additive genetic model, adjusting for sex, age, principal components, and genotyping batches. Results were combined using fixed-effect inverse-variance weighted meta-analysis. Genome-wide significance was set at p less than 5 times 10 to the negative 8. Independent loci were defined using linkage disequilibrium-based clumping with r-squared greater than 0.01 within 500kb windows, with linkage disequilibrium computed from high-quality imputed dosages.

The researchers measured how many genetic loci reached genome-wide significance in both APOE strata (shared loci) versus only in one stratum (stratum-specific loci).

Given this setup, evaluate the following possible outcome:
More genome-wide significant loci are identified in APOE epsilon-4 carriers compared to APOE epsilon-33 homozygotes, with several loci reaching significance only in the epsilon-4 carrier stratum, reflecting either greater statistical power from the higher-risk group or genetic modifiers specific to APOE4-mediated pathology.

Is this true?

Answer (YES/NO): NO